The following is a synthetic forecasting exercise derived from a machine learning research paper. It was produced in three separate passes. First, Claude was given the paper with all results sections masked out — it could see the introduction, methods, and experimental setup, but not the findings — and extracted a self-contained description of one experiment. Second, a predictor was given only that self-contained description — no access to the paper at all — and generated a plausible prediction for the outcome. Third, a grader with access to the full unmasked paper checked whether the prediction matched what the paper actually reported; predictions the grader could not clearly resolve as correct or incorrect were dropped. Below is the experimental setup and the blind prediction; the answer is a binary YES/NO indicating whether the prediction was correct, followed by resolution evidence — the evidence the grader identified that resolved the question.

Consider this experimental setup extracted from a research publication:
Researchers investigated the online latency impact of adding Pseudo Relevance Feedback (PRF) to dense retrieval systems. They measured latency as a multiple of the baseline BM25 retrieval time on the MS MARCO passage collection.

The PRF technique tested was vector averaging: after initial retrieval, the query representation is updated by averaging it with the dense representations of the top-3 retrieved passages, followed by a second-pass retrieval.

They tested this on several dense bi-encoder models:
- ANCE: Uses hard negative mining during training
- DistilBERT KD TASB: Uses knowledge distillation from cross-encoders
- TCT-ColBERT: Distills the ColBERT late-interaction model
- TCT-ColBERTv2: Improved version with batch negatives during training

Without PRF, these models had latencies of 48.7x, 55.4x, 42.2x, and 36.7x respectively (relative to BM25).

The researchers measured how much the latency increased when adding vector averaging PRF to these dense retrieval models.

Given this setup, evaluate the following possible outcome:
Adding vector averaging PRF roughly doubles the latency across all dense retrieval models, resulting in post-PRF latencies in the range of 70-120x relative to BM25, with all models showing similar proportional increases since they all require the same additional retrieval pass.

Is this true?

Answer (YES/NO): NO